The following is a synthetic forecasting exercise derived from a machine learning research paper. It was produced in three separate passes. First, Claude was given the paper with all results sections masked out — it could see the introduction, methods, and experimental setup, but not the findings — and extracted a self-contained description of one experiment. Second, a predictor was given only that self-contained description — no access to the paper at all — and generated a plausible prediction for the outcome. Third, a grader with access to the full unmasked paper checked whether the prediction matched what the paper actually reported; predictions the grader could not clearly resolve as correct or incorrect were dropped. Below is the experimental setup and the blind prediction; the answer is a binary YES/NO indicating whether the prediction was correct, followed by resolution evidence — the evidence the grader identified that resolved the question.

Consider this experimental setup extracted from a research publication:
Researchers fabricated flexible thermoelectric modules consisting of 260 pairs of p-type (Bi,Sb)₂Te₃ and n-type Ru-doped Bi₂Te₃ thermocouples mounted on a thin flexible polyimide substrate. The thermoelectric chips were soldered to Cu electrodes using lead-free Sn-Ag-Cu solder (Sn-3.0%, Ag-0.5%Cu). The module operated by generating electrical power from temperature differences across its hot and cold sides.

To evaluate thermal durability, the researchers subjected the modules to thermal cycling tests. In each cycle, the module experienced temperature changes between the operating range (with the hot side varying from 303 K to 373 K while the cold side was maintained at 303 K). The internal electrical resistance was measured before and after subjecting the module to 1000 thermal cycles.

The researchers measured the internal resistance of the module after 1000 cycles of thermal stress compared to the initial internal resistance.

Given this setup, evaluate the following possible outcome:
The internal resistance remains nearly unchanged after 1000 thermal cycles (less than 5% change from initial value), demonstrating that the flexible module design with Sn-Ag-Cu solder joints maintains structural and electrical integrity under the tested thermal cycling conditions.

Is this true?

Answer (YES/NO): YES